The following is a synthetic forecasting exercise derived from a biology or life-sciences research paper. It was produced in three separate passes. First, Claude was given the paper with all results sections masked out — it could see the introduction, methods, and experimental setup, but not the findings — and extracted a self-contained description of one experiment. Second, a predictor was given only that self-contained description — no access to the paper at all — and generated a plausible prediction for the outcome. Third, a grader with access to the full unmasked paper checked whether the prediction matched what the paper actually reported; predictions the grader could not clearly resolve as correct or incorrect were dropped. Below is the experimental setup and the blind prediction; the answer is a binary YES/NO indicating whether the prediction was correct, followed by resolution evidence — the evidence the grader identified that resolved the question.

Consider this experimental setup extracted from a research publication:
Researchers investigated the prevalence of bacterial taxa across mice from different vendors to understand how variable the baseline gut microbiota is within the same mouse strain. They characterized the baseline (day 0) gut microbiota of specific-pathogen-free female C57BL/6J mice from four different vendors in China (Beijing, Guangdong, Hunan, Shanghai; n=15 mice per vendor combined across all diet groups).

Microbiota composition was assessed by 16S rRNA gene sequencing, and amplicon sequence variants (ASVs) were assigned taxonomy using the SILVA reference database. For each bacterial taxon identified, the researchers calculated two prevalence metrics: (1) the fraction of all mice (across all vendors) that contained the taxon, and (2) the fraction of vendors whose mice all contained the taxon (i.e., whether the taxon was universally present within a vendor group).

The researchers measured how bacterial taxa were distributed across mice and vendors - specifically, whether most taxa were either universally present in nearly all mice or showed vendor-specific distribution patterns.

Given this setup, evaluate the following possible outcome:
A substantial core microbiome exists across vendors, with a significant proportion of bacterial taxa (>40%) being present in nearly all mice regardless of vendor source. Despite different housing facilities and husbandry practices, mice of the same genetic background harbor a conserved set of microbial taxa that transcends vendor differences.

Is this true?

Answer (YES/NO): NO